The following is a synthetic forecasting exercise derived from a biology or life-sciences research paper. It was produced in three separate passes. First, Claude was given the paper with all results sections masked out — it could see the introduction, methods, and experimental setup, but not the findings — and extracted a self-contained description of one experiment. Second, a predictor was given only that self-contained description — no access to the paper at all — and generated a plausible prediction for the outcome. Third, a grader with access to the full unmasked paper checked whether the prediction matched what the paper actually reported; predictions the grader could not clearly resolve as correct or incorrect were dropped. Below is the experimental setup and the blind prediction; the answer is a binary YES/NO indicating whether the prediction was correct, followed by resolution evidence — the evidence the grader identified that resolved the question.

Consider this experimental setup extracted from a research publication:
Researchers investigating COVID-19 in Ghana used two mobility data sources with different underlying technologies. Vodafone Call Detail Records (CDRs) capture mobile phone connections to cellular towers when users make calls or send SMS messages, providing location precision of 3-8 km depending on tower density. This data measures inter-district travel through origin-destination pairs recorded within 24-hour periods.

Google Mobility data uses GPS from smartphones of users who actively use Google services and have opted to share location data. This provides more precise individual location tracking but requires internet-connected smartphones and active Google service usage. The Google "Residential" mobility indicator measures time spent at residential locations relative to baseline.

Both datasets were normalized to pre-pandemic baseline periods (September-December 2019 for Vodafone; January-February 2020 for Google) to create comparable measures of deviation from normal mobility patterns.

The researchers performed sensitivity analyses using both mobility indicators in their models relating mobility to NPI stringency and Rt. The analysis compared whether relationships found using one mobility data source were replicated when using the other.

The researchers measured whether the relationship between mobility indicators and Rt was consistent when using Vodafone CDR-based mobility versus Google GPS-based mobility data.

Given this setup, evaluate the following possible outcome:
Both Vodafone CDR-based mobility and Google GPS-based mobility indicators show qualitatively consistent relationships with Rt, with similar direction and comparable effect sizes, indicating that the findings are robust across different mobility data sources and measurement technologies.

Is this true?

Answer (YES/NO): YES